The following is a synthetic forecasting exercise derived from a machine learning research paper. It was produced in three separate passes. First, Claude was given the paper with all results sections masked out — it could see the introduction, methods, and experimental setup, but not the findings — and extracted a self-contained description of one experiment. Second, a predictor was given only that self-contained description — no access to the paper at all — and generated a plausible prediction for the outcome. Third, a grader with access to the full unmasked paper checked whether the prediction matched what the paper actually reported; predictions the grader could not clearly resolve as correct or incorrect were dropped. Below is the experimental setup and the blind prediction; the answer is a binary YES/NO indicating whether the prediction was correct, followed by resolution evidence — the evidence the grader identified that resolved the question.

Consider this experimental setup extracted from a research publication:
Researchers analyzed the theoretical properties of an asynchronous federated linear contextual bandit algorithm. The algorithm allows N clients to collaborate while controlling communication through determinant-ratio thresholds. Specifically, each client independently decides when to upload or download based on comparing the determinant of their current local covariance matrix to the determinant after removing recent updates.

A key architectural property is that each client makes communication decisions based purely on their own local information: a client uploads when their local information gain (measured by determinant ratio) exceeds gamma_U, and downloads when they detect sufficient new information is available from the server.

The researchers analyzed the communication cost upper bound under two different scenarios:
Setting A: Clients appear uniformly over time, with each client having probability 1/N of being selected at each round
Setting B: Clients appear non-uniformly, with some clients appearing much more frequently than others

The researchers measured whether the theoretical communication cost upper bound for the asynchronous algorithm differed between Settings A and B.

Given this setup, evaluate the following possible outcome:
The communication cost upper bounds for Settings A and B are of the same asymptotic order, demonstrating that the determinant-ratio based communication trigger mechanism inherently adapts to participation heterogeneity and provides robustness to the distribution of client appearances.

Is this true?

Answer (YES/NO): YES